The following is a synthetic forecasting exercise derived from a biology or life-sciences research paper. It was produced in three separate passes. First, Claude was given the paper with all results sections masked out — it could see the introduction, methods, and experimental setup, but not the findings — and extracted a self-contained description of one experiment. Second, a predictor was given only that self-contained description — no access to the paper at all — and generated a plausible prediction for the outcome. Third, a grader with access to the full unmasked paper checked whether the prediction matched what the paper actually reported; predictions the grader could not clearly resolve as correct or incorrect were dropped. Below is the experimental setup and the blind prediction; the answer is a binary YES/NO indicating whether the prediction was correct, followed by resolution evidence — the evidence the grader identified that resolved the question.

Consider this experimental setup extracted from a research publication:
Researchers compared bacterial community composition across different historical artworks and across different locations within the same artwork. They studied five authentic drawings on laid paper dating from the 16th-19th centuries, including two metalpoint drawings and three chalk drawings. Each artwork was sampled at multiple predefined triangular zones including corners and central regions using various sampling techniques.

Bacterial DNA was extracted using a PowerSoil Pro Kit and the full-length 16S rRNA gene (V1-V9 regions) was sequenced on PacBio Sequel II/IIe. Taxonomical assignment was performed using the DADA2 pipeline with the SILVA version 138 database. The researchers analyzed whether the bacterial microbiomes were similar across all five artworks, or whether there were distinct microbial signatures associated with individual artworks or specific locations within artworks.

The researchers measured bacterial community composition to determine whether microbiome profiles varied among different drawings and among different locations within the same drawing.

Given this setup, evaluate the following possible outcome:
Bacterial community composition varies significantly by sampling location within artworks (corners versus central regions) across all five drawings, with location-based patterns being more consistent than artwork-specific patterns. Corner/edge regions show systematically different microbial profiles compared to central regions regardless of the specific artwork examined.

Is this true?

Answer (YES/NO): NO